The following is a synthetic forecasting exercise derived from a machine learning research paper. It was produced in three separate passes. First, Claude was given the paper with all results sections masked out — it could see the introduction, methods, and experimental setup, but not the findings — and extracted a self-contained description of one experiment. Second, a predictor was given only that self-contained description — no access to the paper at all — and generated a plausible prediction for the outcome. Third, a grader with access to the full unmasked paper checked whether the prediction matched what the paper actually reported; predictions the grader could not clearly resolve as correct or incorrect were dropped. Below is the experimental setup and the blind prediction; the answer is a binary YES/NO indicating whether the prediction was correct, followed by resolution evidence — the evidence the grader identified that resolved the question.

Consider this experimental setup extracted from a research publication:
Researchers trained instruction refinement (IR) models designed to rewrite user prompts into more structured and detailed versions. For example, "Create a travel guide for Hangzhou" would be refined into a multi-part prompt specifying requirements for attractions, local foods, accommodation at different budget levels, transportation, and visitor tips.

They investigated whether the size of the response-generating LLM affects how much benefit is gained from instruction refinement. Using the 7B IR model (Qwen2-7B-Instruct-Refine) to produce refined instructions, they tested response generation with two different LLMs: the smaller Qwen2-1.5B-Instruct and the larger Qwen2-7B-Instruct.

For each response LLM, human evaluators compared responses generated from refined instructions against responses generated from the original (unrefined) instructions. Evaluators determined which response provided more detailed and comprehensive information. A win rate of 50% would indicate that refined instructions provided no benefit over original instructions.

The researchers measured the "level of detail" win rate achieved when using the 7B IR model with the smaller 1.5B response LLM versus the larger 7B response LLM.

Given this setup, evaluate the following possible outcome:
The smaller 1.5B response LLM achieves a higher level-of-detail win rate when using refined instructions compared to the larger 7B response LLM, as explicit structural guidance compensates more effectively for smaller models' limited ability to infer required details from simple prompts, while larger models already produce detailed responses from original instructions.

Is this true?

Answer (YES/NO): YES